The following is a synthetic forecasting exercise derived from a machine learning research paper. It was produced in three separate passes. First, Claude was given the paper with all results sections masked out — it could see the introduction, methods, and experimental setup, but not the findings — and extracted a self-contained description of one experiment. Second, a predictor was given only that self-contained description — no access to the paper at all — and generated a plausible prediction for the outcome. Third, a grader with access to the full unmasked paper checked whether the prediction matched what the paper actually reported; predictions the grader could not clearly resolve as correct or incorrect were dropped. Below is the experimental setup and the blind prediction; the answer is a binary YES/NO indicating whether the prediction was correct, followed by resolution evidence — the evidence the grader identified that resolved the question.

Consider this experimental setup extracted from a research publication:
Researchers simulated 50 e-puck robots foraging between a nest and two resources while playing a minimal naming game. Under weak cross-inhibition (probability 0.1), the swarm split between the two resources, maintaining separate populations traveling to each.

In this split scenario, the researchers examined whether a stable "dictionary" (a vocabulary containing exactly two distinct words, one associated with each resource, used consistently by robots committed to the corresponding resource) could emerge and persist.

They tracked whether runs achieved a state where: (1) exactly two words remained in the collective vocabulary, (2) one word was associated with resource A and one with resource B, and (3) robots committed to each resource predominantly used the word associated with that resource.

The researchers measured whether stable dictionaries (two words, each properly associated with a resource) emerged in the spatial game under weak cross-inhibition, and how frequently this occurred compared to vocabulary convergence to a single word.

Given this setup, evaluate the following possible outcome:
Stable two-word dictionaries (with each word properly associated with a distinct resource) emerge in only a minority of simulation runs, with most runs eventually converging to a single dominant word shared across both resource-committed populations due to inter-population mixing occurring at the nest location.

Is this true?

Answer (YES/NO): YES